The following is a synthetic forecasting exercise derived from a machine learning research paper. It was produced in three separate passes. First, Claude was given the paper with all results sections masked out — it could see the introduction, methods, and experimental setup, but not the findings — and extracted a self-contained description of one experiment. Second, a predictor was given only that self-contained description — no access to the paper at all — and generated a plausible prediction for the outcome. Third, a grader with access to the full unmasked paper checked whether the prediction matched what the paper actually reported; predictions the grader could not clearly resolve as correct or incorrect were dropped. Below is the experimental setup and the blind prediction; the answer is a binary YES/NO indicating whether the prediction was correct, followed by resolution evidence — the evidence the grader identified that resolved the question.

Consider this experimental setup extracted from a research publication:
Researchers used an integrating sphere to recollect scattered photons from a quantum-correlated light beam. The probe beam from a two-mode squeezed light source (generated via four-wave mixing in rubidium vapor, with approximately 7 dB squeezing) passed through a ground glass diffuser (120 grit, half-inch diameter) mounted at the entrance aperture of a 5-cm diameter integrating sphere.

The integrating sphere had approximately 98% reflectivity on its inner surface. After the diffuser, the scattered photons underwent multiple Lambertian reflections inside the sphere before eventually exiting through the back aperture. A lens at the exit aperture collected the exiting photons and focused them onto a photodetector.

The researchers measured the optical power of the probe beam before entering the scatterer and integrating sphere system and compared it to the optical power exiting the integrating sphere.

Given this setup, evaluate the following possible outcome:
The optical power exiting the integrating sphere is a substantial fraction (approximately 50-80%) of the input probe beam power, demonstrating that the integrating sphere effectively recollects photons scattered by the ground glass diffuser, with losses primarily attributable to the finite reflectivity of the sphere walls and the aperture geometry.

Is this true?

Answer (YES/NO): NO